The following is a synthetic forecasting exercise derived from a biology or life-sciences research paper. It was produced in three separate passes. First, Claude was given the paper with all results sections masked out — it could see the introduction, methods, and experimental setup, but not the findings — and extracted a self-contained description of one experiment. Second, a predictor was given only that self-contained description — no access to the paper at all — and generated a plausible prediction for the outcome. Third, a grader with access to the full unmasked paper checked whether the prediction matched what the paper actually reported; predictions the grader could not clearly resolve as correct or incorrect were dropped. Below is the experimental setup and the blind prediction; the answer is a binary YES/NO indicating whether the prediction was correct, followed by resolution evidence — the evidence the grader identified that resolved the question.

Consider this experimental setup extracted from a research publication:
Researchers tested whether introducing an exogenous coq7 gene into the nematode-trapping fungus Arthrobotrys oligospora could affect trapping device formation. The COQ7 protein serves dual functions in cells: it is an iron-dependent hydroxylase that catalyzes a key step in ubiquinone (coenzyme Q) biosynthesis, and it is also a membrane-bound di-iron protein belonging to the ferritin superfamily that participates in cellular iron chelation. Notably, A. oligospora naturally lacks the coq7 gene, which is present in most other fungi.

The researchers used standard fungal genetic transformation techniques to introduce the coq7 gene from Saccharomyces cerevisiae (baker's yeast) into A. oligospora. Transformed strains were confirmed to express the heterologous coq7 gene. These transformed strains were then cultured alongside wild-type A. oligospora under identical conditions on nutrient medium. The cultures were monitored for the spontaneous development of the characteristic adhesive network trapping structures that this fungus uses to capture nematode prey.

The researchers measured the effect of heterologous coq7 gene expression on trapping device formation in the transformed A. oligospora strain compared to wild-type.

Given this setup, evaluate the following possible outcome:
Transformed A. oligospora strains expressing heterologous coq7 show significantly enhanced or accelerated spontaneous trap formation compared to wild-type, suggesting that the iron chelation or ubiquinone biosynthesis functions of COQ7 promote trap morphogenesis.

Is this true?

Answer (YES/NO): NO